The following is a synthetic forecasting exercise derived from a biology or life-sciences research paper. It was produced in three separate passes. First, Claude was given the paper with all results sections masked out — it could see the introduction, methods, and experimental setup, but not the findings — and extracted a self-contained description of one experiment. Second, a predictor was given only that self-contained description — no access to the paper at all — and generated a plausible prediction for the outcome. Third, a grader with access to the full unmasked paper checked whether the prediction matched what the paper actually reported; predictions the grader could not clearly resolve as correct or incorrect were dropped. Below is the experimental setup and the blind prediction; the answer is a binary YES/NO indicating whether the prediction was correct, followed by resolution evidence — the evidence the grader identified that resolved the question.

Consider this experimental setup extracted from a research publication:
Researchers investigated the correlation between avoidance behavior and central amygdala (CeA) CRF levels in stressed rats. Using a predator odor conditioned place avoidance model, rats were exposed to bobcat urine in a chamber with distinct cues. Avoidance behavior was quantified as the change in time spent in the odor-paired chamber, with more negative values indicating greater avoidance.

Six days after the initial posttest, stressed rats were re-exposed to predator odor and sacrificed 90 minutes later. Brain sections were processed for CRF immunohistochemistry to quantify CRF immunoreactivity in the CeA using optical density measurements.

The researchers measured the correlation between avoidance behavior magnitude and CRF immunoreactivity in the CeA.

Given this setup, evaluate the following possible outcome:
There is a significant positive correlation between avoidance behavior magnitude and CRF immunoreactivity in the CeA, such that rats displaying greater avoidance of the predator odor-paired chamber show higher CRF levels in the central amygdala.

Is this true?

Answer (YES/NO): YES